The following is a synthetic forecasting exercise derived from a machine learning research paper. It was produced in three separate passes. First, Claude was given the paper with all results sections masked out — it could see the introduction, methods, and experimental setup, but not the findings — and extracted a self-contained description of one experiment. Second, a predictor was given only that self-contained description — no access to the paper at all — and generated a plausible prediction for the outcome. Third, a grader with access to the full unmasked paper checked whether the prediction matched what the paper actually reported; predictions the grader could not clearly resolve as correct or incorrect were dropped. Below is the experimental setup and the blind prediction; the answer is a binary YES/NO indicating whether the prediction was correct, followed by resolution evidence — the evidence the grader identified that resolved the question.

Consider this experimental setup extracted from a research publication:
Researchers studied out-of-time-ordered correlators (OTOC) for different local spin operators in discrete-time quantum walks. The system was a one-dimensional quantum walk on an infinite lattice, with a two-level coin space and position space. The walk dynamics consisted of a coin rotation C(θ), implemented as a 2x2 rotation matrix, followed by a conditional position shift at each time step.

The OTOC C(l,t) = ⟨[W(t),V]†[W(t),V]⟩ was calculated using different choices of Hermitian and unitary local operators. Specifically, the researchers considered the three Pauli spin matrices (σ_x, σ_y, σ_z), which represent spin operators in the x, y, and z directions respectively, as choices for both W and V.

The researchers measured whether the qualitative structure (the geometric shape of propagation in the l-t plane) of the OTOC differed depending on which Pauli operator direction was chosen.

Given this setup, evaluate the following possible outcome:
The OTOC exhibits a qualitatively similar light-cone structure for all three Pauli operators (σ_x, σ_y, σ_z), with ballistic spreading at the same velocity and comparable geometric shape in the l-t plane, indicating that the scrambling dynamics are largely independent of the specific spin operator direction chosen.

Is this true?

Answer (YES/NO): YES